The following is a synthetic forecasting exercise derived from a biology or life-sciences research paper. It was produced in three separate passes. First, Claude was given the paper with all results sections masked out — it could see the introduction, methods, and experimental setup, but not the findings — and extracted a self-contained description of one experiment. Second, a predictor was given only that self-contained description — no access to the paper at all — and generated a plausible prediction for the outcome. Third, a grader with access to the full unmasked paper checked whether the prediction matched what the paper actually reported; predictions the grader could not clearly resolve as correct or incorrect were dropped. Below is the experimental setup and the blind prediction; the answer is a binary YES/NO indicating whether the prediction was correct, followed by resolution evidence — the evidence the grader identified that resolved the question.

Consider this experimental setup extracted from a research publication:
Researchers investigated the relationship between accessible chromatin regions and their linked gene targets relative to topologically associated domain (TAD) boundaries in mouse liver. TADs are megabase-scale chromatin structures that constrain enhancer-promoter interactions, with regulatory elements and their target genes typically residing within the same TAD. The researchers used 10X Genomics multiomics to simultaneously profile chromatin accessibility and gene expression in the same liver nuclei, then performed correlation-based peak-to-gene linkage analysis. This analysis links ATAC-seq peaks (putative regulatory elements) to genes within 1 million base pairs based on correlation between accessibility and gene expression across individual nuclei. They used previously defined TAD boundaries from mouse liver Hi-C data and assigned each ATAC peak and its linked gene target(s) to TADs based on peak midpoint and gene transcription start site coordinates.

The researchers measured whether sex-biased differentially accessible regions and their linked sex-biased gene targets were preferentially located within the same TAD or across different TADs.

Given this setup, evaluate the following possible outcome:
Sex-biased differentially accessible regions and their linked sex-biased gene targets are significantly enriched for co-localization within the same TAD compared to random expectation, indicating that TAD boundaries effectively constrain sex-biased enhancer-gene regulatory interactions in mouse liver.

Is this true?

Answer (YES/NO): YES